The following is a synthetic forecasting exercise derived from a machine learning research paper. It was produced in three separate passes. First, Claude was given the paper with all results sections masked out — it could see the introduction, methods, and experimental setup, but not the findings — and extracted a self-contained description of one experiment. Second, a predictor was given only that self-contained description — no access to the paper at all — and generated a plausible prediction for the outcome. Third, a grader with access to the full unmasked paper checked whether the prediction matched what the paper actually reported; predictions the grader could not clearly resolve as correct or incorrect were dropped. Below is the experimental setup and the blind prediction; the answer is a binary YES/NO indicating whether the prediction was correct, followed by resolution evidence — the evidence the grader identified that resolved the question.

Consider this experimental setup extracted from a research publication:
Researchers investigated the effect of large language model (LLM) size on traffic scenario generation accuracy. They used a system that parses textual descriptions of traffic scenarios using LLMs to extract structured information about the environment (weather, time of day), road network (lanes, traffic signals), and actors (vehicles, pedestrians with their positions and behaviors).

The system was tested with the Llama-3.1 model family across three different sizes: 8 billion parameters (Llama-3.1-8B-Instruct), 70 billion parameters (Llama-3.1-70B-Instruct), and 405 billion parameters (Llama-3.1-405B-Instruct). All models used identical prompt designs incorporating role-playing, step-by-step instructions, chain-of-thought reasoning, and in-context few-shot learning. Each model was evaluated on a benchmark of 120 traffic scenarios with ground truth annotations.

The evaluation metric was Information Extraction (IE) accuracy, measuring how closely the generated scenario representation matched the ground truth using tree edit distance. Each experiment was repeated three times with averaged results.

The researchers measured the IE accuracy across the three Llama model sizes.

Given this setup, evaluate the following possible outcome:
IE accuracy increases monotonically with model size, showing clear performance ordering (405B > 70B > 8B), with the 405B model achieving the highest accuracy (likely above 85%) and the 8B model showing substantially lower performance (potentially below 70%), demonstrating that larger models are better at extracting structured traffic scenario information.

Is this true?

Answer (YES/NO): NO